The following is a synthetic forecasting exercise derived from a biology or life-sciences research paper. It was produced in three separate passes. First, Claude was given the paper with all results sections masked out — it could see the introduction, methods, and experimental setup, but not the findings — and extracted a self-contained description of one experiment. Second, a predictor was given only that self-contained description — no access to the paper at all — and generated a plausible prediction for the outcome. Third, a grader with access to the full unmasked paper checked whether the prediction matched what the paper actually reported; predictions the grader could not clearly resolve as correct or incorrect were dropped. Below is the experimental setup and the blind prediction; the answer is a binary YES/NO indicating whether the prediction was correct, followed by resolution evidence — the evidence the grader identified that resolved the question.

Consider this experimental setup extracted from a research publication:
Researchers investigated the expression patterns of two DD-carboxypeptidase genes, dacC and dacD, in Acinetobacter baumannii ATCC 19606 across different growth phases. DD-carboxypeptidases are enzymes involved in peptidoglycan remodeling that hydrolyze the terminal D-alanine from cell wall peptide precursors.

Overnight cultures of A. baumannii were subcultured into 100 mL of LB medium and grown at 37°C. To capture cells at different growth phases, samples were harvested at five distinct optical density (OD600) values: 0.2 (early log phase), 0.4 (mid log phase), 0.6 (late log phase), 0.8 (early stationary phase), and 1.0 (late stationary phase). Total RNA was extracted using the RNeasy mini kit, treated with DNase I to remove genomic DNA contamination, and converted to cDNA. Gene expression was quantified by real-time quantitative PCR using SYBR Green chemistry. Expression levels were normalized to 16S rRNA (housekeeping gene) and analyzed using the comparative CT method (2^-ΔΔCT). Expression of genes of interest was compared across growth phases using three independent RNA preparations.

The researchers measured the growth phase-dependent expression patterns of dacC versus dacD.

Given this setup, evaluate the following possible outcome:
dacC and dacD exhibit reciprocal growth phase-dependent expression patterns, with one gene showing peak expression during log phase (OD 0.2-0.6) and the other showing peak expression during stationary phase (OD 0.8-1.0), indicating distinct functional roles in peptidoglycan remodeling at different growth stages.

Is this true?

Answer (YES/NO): YES